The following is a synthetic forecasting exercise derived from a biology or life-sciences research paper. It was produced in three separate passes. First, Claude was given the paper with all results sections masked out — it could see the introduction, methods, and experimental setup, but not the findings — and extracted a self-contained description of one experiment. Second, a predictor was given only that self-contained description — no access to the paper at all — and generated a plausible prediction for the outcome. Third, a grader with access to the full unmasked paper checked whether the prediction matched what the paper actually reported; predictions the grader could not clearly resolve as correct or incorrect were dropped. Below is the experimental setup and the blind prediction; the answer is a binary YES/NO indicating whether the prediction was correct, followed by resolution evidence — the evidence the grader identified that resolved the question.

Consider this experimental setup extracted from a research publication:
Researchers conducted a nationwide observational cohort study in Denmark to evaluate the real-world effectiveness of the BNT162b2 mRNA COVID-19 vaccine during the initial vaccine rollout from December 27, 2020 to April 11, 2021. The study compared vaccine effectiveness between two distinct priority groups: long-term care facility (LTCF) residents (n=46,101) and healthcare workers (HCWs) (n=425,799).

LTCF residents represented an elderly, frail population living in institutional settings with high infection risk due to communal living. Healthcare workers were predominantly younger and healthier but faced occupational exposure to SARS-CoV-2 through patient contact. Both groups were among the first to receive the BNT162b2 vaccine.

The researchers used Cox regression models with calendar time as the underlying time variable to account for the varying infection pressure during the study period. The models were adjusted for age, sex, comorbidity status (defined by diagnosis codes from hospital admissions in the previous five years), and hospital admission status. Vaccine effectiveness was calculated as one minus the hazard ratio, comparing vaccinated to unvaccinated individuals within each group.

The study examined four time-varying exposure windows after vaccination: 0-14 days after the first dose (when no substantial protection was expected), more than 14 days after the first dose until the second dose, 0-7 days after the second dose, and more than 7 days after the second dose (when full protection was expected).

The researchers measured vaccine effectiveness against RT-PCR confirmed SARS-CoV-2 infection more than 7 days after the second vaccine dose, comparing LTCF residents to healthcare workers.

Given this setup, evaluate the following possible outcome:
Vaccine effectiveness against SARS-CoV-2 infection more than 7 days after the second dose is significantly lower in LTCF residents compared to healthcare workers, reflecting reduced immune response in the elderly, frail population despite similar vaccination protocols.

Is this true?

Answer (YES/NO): YES